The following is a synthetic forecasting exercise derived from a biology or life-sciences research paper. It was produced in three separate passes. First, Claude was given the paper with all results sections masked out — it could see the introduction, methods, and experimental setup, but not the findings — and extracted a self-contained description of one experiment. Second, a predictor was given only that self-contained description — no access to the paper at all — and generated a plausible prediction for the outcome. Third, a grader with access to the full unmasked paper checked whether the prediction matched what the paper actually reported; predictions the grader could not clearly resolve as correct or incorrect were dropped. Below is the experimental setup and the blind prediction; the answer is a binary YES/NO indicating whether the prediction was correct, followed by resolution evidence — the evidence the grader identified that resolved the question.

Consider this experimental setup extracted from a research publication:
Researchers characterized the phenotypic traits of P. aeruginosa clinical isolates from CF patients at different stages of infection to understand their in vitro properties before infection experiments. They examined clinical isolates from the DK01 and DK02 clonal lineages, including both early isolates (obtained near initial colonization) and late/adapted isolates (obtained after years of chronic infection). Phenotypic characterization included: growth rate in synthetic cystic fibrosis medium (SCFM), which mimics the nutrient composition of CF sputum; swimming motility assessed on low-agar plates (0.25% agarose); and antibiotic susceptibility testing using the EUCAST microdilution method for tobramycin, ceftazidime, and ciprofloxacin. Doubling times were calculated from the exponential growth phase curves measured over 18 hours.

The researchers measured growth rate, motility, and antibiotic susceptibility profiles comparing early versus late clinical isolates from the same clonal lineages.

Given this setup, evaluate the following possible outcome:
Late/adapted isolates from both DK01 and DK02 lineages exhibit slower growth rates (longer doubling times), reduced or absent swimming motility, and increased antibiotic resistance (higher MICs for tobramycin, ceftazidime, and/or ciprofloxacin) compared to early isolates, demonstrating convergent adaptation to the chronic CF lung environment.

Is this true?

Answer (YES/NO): YES